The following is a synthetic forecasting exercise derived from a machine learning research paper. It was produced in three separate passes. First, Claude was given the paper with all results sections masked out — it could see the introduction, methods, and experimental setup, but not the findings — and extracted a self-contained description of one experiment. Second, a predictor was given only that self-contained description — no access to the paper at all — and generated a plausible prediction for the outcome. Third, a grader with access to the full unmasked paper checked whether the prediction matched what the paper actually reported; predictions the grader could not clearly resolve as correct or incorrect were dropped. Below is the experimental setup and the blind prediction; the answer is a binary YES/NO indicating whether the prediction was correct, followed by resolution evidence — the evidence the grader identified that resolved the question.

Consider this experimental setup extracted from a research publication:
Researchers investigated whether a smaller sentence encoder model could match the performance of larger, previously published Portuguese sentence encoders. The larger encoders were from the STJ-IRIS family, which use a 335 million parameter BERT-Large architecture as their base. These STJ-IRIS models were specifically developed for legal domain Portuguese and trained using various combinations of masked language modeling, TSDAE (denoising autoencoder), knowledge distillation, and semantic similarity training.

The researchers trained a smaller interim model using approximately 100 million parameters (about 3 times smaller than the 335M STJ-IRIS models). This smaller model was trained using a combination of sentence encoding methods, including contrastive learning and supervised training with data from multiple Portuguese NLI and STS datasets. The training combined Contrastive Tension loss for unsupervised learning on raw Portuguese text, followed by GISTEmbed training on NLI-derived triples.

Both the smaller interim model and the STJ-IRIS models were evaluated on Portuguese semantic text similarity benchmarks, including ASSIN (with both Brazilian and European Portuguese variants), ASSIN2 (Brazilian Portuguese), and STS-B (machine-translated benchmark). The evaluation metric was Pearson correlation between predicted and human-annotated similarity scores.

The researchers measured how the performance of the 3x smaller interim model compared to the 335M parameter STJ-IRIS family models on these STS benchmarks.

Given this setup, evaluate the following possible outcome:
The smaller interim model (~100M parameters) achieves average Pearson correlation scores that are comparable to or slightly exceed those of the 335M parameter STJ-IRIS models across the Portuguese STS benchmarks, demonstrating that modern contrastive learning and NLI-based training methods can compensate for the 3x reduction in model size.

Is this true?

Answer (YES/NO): YES